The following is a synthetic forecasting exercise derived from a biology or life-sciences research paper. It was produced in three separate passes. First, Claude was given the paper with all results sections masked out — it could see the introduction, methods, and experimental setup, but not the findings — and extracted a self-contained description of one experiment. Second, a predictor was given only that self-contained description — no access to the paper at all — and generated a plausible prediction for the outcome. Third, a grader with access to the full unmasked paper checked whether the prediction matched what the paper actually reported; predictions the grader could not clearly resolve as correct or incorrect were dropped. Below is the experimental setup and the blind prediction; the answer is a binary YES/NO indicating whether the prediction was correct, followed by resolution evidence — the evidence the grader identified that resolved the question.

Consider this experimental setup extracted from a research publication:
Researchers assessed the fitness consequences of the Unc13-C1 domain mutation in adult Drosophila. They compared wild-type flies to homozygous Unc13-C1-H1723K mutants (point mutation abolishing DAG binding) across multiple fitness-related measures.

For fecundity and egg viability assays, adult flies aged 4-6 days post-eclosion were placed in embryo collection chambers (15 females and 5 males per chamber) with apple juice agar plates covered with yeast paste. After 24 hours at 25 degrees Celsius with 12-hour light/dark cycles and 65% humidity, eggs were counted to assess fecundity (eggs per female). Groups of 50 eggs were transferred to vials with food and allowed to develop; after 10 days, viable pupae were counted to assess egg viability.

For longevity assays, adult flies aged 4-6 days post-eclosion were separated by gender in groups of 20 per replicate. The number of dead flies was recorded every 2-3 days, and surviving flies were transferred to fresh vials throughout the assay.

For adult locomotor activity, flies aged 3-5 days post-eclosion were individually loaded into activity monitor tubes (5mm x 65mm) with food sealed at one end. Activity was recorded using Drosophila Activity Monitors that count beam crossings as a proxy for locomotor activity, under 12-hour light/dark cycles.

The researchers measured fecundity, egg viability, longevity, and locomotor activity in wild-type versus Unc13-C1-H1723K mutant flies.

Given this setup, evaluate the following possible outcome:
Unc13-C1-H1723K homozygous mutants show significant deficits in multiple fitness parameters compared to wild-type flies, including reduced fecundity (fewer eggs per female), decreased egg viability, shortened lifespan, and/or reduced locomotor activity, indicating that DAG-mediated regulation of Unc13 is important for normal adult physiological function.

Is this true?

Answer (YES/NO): NO